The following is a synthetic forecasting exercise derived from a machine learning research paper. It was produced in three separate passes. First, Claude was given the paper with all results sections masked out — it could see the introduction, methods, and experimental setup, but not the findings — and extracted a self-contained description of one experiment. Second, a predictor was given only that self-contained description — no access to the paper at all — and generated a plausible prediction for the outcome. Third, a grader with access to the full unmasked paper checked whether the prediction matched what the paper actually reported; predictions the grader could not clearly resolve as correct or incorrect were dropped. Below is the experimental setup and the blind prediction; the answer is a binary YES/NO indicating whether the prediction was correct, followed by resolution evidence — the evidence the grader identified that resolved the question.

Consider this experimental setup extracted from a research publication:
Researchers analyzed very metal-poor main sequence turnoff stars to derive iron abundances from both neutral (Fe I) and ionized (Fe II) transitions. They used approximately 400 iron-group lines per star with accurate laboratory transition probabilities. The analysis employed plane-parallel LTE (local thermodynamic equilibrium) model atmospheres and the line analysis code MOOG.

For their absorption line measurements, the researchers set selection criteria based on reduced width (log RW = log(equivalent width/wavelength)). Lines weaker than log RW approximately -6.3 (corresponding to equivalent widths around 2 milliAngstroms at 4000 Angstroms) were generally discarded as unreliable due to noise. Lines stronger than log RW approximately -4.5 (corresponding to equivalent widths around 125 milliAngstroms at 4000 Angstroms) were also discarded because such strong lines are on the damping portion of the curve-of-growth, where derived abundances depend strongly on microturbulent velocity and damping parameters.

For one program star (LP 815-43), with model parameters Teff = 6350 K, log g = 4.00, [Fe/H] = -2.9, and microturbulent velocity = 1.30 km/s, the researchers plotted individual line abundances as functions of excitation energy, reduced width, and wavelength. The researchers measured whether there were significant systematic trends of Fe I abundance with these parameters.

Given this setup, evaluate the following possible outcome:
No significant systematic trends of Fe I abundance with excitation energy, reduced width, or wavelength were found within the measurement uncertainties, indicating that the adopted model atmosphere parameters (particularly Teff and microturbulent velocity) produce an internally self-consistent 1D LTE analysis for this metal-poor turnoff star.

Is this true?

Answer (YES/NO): YES